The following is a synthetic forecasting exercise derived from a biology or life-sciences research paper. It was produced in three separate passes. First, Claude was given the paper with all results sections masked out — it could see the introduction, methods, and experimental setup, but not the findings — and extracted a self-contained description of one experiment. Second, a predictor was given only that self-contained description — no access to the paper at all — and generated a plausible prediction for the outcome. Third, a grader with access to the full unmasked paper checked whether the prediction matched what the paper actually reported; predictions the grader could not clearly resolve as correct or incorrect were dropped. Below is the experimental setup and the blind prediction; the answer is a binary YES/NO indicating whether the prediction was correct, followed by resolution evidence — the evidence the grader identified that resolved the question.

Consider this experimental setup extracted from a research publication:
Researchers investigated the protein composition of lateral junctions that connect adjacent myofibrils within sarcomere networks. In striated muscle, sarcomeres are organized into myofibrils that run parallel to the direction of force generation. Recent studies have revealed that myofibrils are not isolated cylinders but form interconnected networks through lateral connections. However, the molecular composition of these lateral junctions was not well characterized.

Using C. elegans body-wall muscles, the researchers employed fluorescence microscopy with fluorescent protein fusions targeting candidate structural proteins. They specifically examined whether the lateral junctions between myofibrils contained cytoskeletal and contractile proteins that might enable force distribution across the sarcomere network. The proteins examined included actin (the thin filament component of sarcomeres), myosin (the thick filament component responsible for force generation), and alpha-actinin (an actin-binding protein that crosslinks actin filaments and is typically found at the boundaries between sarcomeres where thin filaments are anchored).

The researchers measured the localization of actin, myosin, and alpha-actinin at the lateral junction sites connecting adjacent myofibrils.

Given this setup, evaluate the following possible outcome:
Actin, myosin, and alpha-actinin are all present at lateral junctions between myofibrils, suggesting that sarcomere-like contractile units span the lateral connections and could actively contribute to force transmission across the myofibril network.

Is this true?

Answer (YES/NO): YES